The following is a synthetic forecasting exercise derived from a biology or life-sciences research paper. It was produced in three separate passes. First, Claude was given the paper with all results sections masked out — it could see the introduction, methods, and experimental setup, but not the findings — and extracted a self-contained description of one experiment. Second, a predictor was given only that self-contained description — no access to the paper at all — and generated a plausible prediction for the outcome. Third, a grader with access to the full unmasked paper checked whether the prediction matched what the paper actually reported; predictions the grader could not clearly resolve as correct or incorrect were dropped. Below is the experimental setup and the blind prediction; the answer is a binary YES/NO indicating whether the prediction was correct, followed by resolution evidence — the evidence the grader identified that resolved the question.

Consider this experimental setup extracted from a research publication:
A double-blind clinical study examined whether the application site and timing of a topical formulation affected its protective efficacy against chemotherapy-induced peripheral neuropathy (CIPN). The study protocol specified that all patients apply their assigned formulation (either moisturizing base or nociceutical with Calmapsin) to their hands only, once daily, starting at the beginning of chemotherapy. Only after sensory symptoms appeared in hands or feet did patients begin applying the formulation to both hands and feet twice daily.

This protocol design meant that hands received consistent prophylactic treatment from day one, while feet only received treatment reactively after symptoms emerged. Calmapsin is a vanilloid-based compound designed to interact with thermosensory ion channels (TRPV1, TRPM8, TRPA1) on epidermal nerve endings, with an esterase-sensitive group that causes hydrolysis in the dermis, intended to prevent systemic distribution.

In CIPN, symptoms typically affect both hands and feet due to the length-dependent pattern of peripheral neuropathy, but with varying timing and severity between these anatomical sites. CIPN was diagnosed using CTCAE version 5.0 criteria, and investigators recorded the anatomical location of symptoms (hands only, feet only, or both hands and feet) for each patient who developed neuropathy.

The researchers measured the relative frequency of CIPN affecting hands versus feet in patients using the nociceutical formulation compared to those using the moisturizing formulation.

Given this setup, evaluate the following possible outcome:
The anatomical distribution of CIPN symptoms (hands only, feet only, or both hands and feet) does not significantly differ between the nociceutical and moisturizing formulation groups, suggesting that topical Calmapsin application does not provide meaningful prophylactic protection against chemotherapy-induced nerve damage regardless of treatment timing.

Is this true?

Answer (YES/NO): NO